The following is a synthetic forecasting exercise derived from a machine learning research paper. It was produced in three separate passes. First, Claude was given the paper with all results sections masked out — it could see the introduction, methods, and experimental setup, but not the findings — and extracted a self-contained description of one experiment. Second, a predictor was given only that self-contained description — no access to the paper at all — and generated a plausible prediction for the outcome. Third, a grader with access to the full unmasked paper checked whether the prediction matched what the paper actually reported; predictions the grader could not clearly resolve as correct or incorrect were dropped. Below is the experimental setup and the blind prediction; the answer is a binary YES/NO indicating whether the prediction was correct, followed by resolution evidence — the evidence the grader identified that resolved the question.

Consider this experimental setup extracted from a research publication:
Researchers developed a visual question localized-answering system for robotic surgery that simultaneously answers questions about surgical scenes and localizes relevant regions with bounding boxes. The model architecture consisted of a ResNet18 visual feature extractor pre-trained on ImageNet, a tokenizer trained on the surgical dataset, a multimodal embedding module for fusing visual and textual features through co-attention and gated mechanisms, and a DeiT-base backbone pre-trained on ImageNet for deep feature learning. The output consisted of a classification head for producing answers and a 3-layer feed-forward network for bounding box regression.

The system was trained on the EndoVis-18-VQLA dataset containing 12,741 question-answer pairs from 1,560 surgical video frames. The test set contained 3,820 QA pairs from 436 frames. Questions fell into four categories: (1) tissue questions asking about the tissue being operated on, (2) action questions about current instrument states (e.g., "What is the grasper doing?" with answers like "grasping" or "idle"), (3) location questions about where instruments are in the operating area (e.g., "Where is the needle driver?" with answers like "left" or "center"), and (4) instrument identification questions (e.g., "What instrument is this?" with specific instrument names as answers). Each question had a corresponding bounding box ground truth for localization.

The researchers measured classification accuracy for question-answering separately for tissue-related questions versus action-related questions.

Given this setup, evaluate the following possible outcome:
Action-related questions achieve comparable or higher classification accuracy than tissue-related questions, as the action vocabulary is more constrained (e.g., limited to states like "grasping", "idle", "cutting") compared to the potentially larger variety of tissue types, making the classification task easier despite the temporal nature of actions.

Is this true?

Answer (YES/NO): NO